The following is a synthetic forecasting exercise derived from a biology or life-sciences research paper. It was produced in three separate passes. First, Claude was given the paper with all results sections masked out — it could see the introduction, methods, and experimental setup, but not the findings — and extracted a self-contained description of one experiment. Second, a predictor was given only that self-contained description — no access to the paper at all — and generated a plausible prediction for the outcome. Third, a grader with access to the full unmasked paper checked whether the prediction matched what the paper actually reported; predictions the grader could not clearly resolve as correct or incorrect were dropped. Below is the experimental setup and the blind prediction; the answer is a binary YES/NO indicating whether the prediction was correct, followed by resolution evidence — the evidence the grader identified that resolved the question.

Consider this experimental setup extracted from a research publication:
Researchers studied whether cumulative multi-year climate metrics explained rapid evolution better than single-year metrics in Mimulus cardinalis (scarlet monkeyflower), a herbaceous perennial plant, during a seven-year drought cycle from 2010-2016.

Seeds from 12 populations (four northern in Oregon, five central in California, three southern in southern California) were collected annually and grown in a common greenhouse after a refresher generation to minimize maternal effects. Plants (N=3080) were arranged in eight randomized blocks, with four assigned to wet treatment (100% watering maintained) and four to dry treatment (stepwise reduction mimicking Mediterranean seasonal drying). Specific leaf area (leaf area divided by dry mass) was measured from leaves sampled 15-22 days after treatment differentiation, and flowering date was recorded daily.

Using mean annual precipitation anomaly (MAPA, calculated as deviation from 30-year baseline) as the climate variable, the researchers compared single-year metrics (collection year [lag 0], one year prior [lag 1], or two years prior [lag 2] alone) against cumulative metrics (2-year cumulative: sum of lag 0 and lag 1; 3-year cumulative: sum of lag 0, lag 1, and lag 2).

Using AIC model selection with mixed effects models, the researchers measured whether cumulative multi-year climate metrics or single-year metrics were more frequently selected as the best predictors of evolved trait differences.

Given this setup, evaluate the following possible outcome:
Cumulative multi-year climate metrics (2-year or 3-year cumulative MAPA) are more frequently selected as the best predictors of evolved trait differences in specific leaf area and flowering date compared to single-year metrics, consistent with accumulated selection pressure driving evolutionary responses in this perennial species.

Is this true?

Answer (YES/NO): NO